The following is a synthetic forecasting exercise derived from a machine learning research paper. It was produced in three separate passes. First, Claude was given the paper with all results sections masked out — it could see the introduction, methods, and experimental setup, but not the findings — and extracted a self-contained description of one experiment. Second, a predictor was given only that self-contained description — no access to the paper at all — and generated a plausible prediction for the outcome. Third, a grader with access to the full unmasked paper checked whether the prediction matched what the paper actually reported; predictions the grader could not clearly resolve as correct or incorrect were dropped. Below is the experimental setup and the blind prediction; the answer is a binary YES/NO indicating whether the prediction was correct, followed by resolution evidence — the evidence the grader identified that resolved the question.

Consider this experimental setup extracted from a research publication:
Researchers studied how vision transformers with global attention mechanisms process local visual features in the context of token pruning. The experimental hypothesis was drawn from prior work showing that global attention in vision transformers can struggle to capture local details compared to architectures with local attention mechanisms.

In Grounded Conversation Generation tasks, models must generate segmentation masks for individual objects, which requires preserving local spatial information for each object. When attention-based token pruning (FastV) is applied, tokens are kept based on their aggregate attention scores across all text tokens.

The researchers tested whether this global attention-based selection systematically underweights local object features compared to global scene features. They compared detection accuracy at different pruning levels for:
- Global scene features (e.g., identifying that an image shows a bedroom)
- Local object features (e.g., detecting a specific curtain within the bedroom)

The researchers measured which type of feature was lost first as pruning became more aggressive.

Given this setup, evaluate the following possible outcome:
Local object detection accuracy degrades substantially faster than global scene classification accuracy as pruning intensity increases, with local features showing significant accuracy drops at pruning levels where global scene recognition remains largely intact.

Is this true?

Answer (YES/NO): YES